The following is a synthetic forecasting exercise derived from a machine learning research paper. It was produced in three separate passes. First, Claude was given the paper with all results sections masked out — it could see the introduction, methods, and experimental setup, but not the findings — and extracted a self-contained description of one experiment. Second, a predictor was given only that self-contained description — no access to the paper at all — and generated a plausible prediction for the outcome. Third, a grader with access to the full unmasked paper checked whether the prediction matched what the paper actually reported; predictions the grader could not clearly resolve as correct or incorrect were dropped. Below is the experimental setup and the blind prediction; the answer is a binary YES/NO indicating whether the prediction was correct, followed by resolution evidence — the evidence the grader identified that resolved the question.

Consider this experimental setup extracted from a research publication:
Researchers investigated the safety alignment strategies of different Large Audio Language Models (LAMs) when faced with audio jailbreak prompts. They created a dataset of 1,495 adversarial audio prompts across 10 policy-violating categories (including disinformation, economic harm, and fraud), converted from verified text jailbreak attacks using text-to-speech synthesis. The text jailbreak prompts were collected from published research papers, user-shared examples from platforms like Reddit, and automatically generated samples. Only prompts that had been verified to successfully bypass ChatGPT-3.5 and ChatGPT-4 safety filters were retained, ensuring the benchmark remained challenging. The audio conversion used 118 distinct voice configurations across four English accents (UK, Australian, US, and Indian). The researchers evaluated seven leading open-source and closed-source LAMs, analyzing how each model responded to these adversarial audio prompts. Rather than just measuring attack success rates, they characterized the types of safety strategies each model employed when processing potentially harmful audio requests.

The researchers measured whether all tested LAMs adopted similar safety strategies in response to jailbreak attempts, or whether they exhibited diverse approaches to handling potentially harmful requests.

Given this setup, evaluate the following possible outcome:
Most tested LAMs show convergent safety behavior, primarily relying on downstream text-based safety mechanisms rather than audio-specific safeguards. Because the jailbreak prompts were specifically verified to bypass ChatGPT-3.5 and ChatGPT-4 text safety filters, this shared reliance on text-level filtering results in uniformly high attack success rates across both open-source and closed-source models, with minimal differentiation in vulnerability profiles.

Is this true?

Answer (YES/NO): NO